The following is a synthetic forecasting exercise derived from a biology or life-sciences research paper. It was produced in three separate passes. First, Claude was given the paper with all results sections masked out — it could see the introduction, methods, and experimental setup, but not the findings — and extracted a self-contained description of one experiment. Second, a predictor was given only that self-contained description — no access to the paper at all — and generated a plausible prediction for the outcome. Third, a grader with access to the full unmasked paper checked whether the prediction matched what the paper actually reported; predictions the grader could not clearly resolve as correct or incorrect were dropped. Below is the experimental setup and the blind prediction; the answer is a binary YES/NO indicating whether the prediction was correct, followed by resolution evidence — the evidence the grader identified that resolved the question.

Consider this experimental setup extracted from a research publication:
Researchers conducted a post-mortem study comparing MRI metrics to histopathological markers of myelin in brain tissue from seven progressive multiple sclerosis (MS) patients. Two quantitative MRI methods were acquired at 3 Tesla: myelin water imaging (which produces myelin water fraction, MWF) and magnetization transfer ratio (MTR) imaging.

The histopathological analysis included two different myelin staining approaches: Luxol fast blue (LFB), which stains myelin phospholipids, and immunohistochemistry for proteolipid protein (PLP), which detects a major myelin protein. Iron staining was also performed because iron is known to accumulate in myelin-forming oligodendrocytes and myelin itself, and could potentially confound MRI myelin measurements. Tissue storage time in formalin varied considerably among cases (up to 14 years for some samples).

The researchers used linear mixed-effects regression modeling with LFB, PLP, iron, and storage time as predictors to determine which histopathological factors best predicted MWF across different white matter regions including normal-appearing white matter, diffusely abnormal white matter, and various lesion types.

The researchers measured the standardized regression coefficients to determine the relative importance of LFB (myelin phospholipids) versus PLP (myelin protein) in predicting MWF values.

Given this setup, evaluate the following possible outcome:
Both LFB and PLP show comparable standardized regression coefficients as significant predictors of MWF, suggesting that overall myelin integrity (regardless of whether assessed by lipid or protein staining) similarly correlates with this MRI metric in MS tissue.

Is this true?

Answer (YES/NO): NO